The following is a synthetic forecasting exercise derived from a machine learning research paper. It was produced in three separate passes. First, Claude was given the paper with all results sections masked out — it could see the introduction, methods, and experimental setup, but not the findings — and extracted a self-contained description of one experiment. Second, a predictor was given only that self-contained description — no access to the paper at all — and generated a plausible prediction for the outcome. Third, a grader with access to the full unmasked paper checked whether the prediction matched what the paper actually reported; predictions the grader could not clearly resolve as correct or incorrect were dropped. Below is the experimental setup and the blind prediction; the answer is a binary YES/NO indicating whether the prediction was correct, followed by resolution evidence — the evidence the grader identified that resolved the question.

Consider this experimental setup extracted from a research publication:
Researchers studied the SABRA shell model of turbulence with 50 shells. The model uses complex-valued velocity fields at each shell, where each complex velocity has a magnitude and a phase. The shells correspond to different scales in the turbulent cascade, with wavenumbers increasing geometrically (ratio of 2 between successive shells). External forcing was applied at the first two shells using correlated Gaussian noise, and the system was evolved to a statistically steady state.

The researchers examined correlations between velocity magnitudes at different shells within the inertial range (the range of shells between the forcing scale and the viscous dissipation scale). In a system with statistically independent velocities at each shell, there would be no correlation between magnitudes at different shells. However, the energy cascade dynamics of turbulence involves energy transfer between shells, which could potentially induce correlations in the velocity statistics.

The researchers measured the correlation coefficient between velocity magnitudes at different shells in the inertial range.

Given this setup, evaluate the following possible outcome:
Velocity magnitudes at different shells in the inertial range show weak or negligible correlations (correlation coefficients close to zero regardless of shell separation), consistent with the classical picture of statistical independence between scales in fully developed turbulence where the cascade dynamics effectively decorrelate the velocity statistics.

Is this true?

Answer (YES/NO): NO